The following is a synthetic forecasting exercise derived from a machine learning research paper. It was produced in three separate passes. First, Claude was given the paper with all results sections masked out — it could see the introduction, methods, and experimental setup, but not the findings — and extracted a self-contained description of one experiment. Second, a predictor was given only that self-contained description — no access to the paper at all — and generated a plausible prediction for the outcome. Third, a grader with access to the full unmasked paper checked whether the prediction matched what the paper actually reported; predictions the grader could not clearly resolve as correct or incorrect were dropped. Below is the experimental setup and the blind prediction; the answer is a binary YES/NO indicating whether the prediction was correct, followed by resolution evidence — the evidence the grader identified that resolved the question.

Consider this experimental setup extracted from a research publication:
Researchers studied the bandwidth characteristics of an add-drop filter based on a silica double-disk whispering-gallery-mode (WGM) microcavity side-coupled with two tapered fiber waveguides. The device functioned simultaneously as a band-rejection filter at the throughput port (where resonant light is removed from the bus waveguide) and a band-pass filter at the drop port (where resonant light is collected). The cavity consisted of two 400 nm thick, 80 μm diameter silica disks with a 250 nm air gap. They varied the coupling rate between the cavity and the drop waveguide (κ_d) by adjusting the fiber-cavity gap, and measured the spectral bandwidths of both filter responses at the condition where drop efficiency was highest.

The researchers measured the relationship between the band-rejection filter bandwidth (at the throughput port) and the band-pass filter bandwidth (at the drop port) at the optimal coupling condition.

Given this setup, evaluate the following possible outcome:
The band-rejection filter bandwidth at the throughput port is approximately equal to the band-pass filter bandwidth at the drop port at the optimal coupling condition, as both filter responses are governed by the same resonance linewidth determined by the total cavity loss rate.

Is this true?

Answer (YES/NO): YES